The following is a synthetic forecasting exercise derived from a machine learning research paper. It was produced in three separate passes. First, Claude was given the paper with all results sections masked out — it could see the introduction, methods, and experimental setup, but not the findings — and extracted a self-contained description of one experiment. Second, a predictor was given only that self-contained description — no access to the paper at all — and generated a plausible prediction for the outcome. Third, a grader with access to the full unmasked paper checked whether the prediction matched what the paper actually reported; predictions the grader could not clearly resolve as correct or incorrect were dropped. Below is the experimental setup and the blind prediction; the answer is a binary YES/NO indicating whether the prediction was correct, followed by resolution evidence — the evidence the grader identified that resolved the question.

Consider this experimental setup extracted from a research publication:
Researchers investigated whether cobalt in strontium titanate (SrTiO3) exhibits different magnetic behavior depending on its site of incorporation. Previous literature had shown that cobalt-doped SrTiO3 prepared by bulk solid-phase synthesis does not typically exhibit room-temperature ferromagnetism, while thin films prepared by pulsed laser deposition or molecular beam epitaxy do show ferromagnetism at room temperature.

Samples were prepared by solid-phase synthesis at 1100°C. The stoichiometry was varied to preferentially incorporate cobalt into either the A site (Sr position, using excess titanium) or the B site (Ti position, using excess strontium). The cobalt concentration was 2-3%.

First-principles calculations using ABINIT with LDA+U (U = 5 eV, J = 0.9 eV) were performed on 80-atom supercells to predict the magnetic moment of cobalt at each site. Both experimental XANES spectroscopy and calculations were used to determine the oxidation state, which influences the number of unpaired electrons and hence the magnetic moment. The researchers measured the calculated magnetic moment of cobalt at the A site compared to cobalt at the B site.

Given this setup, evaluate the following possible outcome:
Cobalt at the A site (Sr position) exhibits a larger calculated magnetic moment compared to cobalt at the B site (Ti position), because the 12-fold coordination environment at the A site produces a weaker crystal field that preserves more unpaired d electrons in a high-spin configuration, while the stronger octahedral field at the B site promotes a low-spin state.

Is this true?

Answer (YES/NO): YES